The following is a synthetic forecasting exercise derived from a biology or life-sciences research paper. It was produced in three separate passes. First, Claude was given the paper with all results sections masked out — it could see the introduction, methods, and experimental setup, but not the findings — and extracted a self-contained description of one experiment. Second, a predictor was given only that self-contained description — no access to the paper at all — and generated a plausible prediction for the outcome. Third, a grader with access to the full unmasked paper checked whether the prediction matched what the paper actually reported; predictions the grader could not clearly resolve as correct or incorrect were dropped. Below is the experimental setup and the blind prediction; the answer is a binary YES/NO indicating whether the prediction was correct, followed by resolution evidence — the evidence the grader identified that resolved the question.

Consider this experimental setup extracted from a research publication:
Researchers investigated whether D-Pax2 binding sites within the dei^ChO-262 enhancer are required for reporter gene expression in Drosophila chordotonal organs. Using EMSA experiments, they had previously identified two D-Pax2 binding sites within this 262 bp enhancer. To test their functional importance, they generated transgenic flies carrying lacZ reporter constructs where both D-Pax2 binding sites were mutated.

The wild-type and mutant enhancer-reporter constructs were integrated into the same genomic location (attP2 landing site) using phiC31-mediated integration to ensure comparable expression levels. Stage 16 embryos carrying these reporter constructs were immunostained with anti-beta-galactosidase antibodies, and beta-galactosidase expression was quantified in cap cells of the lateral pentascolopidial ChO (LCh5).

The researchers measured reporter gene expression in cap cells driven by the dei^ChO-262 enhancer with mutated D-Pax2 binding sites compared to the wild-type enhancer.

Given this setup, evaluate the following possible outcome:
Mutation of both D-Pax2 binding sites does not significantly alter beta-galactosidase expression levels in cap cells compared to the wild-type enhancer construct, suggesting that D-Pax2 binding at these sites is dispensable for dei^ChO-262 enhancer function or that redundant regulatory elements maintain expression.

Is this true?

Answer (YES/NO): NO